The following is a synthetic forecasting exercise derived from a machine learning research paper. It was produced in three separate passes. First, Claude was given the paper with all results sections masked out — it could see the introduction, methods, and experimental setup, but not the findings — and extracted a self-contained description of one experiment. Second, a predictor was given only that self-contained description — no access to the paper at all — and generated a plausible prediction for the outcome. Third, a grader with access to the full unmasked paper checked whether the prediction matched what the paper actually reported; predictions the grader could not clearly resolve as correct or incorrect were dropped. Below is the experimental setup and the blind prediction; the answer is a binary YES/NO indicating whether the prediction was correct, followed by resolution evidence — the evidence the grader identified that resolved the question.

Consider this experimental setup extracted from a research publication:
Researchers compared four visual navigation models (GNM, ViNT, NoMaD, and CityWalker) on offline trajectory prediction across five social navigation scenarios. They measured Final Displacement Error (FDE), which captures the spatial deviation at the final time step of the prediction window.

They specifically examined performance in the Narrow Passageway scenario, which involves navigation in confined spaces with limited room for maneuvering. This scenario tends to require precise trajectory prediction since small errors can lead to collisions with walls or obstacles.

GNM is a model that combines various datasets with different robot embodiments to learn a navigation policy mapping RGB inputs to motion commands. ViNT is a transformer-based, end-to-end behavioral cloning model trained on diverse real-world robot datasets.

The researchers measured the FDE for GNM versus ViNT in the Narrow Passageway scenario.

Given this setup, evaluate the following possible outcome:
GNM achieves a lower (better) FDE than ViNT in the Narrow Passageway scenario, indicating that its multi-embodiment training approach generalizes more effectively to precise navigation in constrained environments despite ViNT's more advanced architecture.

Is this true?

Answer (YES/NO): YES